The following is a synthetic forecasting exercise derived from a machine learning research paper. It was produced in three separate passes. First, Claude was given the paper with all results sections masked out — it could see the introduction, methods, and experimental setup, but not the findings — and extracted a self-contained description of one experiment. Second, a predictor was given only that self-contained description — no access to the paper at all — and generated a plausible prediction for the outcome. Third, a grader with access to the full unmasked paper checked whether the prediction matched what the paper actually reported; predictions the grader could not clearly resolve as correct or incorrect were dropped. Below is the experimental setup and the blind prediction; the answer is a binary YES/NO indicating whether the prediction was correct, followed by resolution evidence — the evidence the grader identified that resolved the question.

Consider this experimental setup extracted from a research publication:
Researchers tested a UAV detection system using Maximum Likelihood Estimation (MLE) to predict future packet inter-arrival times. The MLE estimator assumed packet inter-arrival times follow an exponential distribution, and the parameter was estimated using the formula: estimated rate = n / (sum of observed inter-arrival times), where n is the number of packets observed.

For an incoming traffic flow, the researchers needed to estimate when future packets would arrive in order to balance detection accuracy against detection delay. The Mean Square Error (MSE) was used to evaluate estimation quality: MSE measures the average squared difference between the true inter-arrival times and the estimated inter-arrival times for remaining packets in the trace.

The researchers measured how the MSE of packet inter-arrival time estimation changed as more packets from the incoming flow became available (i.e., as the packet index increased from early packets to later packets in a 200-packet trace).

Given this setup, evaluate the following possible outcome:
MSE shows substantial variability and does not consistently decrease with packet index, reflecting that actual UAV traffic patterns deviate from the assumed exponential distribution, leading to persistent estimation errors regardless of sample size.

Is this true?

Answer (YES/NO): NO